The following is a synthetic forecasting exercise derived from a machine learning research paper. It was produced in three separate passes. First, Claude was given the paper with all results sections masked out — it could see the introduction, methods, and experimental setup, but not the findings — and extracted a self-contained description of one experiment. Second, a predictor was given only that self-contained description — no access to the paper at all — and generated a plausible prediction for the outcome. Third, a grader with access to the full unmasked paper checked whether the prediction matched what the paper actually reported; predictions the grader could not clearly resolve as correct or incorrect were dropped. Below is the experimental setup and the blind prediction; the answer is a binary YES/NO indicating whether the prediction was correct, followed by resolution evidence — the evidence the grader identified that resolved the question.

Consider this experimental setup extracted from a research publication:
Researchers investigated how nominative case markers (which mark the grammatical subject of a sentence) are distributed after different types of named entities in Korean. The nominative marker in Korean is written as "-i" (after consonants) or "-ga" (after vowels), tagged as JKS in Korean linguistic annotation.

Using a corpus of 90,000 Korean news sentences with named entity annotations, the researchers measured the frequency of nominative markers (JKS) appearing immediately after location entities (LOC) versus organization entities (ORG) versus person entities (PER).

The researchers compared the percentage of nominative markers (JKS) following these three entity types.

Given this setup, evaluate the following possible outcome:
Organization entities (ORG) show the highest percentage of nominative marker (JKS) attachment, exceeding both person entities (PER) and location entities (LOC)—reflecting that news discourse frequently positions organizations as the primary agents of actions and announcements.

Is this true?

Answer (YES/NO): YES